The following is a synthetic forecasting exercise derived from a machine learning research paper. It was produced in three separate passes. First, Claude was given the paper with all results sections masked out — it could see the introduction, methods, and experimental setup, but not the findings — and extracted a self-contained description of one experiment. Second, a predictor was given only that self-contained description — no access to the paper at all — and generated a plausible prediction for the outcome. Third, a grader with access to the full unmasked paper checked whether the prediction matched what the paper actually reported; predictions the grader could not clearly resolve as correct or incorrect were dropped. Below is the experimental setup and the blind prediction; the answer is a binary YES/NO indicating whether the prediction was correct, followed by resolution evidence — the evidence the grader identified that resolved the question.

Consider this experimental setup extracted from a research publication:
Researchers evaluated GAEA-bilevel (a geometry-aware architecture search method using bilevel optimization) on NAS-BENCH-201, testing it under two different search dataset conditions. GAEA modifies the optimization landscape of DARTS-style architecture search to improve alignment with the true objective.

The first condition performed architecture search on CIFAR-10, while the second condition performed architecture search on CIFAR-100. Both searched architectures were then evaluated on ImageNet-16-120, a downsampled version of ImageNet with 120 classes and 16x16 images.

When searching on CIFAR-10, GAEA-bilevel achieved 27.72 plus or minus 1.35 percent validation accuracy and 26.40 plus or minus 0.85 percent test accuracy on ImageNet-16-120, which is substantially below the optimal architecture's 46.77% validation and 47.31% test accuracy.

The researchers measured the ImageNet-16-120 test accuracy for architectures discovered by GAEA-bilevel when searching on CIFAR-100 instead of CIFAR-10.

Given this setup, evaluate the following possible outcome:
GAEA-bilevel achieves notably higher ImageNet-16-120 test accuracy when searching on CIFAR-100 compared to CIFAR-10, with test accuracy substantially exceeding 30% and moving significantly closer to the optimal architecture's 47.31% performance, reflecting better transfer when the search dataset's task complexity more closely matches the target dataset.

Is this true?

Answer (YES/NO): NO